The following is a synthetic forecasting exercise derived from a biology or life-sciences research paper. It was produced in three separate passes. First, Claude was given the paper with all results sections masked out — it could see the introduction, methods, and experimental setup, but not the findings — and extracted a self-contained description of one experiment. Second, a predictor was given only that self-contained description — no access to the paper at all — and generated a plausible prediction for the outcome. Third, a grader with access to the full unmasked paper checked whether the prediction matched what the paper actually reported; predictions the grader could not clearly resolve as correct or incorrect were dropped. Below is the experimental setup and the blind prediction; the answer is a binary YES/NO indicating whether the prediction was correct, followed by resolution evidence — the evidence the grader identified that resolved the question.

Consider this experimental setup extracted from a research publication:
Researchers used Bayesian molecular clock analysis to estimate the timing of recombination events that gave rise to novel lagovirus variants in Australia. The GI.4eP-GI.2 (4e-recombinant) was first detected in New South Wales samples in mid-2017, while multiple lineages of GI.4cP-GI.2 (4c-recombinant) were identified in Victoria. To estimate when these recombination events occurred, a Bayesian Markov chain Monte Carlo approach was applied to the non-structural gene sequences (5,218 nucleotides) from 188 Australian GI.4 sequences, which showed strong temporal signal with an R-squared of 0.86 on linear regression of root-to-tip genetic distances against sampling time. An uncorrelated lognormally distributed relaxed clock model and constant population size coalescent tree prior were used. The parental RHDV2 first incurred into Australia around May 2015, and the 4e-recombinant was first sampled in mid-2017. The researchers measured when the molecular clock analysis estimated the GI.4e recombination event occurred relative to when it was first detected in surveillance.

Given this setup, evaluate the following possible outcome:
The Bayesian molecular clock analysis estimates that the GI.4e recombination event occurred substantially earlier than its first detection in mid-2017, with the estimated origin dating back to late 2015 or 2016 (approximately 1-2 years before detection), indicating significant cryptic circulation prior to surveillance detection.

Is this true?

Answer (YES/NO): NO